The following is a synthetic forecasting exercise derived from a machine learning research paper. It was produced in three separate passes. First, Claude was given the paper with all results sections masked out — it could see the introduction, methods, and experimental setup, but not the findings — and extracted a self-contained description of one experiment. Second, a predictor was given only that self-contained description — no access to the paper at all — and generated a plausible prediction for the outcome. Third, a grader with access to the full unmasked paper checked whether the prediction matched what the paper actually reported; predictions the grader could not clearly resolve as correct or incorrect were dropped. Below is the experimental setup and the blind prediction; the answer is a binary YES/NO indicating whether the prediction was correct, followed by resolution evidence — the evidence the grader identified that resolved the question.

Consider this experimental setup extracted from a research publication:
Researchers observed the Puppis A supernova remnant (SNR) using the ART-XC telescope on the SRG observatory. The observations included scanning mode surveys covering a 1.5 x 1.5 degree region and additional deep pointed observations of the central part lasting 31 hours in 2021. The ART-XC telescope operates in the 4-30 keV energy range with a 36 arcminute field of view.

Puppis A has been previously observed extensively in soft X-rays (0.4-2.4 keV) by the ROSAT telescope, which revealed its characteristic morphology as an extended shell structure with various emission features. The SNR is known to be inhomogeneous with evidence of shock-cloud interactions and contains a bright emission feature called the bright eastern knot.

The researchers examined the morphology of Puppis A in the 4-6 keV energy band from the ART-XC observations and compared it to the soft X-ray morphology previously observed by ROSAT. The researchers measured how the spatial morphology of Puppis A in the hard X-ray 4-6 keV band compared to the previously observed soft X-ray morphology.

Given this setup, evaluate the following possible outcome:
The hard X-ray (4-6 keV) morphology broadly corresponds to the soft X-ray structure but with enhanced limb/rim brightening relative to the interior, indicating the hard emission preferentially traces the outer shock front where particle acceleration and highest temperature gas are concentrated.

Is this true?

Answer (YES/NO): NO